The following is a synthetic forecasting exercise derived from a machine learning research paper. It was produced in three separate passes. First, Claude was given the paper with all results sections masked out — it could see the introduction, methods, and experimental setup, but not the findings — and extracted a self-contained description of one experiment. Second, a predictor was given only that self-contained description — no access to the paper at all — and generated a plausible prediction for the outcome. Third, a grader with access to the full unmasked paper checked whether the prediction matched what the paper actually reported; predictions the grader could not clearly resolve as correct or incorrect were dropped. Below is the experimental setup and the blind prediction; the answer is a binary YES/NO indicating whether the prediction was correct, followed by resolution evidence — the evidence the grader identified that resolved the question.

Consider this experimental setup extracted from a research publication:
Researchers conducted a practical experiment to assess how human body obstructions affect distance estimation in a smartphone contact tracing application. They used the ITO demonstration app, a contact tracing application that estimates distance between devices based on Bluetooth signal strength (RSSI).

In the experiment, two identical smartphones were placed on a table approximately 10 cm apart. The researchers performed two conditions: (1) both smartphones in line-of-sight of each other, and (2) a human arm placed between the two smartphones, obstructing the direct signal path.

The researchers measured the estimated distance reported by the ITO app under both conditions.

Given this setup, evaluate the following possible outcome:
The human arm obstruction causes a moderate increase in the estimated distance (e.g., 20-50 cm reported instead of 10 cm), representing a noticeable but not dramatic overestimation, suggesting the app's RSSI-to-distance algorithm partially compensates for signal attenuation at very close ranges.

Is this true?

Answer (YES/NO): NO